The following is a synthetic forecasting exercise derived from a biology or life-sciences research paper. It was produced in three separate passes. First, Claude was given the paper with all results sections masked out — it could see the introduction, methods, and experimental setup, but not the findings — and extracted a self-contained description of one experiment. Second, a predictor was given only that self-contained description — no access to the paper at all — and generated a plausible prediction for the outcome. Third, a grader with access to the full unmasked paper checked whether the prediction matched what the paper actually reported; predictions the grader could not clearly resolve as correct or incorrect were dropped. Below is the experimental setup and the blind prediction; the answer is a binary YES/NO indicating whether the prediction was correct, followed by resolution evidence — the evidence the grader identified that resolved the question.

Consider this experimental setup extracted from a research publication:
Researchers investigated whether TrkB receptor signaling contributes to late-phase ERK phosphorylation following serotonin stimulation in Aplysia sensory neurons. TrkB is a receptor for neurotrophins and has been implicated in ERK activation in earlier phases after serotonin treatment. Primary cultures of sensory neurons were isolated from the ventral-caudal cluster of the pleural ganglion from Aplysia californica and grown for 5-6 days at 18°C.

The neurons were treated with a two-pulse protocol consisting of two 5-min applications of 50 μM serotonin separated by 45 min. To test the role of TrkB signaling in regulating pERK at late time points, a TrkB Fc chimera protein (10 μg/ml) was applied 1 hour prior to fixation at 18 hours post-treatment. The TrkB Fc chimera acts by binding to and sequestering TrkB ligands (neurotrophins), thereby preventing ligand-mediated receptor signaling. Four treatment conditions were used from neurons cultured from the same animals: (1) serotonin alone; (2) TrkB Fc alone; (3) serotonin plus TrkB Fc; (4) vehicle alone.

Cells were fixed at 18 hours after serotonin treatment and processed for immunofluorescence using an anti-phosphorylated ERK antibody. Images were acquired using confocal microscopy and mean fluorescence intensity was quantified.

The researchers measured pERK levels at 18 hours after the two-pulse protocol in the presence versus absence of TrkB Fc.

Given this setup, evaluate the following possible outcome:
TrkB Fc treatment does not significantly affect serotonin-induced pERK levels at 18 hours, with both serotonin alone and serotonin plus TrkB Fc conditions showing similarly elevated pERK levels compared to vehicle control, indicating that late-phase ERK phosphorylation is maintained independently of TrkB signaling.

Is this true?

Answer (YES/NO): NO